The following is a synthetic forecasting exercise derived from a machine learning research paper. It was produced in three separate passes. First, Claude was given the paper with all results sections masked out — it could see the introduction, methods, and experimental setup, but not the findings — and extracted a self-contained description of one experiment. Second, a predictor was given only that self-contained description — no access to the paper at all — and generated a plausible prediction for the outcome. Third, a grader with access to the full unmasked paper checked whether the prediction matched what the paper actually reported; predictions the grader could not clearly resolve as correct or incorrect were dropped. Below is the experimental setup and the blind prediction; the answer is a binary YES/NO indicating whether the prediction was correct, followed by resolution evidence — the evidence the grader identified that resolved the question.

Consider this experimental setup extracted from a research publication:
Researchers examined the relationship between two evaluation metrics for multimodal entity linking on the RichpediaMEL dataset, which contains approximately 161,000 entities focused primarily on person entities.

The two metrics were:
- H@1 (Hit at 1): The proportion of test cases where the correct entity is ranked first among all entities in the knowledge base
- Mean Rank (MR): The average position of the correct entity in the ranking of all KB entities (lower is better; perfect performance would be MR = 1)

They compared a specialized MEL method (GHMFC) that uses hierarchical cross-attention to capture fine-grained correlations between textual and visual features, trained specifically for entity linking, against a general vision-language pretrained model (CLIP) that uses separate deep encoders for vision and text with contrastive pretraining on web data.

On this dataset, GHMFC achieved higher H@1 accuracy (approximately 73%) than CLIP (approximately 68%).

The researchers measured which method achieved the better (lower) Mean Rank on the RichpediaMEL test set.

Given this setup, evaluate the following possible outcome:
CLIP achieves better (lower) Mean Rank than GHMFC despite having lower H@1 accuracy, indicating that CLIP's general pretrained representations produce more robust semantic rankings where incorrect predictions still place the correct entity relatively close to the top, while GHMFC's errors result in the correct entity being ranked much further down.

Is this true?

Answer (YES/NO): YES